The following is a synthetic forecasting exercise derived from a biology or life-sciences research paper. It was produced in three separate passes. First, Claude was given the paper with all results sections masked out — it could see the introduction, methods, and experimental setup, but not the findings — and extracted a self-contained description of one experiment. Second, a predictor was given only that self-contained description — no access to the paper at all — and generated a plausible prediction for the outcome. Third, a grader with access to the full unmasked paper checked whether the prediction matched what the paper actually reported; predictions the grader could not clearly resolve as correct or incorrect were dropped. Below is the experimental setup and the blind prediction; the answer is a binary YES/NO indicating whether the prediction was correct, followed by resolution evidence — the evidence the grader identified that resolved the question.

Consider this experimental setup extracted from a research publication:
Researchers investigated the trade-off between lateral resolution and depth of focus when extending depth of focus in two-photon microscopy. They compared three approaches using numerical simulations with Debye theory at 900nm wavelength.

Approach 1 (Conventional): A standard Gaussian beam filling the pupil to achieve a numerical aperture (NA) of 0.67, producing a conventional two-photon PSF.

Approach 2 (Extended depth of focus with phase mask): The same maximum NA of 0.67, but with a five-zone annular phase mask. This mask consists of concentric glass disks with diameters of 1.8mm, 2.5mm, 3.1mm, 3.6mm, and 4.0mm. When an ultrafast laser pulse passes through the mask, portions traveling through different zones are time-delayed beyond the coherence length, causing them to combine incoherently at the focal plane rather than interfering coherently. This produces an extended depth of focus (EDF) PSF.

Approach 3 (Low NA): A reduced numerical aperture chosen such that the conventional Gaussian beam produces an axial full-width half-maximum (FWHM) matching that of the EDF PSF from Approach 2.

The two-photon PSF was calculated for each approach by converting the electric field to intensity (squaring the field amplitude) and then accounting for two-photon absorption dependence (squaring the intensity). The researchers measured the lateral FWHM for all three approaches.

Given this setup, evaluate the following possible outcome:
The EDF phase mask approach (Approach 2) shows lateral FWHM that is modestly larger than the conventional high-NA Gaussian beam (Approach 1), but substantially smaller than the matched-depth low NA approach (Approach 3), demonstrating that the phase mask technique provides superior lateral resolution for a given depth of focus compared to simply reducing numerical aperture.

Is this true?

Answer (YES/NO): YES